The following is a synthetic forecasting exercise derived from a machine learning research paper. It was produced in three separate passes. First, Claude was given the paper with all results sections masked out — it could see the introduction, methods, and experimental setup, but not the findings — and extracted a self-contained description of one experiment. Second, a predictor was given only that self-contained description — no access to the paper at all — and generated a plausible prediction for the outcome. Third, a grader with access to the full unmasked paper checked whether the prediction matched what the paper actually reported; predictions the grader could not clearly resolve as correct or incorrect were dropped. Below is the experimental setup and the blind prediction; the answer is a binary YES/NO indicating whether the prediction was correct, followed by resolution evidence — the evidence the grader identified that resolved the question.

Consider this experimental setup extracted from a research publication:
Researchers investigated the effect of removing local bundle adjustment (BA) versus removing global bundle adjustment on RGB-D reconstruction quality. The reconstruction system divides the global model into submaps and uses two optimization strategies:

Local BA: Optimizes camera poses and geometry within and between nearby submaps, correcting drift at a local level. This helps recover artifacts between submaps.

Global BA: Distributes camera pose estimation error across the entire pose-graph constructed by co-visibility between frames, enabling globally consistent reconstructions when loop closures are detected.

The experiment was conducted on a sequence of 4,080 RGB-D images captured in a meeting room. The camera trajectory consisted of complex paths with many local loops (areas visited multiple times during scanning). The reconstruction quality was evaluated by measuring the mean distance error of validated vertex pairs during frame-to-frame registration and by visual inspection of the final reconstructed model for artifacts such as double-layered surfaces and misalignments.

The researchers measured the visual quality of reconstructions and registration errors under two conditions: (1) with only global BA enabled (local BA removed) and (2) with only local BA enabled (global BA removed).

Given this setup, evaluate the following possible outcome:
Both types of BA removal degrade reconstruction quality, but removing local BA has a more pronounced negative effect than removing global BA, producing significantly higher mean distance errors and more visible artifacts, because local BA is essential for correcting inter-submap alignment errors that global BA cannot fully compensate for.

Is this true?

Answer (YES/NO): NO